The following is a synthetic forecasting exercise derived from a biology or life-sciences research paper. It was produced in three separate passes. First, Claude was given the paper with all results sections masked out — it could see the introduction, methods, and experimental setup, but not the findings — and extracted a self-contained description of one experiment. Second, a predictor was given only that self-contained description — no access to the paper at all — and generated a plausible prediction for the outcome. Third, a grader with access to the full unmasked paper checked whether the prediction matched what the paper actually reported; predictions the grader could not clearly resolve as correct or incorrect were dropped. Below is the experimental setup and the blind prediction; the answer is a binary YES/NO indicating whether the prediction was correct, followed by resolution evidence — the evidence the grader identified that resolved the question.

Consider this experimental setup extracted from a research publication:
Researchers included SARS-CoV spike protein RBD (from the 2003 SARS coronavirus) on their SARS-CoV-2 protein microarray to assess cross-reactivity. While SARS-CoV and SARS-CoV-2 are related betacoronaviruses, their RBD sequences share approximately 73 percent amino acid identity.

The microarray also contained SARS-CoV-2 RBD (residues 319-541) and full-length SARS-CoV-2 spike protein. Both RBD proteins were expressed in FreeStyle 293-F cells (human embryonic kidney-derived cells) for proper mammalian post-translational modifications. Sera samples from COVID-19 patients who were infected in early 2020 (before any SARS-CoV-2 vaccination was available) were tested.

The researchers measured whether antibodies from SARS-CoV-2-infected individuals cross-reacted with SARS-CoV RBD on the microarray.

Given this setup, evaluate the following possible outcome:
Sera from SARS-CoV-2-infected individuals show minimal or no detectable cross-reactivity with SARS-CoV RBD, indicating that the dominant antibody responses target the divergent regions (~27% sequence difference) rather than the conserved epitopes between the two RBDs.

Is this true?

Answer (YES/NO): YES